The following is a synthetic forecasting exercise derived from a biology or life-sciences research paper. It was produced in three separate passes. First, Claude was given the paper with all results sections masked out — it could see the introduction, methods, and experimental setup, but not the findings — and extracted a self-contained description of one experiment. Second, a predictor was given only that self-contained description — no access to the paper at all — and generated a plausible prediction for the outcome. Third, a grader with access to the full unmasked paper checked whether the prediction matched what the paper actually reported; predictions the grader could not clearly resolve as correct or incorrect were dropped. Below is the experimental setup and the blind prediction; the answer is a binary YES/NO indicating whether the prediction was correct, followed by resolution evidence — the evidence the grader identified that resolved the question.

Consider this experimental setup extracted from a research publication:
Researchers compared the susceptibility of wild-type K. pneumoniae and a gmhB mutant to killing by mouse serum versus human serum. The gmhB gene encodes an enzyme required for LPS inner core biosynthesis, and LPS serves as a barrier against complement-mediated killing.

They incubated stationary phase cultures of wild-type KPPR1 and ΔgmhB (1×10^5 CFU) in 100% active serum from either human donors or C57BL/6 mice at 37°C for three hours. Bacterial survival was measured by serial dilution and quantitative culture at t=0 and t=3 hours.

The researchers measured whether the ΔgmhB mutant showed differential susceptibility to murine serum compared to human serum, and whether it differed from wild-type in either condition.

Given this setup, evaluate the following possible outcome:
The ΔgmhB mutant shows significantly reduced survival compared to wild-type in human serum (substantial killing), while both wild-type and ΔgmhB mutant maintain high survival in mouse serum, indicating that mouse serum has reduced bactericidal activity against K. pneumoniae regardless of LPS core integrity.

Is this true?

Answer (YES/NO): NO